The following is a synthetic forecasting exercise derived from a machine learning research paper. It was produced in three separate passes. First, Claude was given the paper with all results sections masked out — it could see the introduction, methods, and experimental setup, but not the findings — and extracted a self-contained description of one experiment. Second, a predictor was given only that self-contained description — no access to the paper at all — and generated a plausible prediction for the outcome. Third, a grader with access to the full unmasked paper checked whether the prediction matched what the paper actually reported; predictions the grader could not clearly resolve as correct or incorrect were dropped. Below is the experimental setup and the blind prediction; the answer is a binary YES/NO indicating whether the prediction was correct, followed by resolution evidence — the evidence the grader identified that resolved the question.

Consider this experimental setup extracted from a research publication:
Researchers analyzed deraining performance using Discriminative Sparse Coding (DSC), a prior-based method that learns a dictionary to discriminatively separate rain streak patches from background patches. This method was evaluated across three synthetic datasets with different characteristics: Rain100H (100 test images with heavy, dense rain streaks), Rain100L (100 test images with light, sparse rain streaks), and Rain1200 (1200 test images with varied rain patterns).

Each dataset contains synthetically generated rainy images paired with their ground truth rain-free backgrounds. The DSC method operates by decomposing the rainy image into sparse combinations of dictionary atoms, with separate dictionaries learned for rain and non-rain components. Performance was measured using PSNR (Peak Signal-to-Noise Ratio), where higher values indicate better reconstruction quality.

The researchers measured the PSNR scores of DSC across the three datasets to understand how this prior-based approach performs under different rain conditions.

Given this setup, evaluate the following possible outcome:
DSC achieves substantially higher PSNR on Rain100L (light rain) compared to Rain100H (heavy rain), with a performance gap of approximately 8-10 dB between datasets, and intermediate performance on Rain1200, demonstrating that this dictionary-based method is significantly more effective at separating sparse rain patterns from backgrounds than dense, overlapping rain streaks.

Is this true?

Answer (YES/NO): YES